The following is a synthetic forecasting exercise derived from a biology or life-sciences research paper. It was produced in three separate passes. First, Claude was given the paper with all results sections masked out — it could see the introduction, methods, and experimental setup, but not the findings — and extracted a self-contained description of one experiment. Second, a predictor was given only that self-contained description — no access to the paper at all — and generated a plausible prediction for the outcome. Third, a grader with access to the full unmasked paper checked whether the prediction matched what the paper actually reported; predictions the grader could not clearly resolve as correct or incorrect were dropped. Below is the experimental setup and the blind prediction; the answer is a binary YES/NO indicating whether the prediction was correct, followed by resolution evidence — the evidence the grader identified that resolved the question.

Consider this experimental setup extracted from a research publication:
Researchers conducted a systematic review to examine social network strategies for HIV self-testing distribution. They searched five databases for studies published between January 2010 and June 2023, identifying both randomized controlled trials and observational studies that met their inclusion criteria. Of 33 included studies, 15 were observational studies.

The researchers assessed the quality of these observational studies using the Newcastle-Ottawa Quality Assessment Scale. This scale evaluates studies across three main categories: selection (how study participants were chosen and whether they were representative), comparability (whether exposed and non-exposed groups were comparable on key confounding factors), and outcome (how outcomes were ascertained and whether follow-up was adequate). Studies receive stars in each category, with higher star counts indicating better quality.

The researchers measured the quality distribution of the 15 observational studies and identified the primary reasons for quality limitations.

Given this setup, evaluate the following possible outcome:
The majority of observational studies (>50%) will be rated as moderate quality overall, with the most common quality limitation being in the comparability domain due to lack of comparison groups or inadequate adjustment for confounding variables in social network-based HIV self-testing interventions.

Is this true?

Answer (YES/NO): NO